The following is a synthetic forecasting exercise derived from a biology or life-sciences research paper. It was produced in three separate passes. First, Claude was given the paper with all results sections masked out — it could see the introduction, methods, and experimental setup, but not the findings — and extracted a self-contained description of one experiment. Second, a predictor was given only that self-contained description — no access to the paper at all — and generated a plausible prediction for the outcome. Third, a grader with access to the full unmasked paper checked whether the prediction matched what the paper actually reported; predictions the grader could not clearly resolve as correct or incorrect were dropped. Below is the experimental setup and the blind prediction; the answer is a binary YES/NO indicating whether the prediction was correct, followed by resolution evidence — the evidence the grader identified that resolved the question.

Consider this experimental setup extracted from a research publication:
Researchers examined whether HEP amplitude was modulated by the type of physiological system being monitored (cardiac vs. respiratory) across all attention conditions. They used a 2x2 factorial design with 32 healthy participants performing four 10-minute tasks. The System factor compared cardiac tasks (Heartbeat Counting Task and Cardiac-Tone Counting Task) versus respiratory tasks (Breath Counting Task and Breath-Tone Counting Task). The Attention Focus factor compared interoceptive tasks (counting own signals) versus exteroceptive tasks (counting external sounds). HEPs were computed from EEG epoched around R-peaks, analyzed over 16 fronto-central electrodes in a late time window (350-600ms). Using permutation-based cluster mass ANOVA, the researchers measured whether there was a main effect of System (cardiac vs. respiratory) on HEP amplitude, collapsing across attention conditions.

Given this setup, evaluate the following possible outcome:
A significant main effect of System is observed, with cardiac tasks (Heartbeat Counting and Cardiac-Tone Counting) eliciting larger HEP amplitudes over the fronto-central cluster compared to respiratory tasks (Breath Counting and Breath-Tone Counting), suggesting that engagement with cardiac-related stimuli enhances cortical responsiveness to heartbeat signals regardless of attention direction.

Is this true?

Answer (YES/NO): NO